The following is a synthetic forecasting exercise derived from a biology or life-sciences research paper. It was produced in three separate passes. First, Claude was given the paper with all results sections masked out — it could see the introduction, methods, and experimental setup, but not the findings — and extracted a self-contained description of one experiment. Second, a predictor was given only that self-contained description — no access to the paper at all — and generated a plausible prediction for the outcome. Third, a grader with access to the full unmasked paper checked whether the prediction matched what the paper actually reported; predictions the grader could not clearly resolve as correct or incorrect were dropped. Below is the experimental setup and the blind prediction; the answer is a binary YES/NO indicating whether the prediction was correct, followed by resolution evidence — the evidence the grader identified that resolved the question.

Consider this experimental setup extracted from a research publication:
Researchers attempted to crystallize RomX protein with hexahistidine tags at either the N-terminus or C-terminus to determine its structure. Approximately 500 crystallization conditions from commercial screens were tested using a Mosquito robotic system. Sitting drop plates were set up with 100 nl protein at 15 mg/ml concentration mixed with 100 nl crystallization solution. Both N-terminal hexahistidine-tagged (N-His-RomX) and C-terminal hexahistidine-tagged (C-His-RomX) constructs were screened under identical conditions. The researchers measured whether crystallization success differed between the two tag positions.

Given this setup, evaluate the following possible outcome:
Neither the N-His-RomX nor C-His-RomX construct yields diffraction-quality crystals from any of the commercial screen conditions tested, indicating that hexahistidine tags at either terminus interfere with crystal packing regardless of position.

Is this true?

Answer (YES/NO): NO